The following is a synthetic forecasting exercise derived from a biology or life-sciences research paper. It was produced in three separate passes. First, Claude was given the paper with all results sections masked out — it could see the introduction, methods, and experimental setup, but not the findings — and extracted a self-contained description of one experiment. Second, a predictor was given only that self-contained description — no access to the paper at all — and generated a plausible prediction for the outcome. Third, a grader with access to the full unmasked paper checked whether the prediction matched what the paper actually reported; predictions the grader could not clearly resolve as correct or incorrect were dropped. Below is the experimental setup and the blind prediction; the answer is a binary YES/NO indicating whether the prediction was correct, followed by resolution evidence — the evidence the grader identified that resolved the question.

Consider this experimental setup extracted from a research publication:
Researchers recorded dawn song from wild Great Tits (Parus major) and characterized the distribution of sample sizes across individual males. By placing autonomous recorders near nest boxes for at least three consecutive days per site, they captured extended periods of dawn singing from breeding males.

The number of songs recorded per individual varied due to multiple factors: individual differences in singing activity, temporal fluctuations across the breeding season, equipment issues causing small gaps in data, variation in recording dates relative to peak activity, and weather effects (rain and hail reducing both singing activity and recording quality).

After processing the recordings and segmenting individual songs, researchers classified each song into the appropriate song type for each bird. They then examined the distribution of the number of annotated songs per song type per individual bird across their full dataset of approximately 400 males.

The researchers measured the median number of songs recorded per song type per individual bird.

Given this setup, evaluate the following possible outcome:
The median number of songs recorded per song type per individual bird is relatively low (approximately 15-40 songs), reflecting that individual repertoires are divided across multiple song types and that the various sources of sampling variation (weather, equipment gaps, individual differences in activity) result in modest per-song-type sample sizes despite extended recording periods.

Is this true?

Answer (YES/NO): YES